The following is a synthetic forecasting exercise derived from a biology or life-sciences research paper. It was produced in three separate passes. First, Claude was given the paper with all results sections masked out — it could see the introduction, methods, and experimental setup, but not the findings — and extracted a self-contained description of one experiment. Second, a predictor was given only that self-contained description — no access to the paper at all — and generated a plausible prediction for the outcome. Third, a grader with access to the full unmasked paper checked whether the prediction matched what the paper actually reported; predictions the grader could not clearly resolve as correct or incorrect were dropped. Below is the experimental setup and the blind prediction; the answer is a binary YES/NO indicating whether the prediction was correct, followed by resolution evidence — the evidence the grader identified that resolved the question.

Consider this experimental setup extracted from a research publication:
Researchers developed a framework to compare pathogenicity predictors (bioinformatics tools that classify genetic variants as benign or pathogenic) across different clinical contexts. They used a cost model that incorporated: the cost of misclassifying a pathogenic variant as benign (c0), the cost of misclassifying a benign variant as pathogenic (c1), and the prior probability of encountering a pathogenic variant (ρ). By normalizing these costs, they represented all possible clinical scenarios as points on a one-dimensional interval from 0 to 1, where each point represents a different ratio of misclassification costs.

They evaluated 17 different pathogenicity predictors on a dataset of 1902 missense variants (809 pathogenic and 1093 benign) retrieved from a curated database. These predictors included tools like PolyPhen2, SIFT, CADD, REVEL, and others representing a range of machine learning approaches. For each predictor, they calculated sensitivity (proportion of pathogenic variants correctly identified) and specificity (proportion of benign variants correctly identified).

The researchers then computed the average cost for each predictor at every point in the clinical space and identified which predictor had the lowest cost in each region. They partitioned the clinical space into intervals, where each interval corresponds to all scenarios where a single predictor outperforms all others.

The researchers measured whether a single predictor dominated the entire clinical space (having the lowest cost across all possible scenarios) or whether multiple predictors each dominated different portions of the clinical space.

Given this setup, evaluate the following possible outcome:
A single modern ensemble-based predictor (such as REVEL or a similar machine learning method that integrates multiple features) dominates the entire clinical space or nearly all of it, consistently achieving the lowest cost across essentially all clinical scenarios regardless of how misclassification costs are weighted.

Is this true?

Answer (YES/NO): NO